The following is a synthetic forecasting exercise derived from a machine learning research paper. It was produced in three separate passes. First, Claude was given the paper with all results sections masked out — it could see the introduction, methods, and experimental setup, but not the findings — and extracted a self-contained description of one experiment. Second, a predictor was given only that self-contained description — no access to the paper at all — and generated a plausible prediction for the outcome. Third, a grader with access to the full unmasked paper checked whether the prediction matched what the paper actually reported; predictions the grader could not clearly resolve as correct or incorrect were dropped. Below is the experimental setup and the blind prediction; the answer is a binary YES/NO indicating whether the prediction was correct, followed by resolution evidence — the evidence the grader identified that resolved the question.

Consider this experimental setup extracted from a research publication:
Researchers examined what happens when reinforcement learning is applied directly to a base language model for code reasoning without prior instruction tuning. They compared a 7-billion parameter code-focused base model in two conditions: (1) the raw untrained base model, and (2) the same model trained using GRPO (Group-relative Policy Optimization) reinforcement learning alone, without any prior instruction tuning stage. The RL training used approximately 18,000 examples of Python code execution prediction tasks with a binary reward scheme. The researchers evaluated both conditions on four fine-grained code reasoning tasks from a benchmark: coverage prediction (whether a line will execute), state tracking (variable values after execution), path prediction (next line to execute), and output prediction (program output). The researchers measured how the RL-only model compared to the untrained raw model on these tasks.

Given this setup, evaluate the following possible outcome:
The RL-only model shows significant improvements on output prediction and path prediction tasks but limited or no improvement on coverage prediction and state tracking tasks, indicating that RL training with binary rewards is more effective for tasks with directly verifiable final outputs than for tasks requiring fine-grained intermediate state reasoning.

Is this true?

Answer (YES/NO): NO